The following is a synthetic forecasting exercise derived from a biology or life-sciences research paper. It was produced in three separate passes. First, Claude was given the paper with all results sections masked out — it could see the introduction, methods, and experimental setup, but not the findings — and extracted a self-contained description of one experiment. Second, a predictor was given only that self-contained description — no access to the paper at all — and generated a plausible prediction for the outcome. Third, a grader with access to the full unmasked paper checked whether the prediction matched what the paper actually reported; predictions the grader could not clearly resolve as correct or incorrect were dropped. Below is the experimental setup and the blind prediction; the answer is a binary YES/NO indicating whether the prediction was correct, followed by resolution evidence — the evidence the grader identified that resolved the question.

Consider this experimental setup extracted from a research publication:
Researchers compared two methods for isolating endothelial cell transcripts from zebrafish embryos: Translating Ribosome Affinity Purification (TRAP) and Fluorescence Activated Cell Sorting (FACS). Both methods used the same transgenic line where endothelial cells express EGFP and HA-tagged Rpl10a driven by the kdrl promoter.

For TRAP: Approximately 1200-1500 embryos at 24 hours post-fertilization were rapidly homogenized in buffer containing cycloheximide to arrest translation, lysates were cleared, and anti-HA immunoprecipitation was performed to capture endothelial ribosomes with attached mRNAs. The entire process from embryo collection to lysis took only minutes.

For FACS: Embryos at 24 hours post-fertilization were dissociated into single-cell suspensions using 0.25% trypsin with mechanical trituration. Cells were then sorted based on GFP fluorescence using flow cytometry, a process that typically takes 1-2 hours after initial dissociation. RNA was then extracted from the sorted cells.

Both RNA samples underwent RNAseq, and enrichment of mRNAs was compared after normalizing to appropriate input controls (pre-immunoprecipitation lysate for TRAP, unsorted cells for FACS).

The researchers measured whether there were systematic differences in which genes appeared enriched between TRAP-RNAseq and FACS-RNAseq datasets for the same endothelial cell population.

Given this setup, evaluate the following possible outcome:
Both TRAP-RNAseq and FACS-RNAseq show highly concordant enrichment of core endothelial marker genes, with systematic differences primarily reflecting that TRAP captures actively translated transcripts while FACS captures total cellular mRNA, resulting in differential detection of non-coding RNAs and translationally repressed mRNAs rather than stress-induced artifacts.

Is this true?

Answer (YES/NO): NO